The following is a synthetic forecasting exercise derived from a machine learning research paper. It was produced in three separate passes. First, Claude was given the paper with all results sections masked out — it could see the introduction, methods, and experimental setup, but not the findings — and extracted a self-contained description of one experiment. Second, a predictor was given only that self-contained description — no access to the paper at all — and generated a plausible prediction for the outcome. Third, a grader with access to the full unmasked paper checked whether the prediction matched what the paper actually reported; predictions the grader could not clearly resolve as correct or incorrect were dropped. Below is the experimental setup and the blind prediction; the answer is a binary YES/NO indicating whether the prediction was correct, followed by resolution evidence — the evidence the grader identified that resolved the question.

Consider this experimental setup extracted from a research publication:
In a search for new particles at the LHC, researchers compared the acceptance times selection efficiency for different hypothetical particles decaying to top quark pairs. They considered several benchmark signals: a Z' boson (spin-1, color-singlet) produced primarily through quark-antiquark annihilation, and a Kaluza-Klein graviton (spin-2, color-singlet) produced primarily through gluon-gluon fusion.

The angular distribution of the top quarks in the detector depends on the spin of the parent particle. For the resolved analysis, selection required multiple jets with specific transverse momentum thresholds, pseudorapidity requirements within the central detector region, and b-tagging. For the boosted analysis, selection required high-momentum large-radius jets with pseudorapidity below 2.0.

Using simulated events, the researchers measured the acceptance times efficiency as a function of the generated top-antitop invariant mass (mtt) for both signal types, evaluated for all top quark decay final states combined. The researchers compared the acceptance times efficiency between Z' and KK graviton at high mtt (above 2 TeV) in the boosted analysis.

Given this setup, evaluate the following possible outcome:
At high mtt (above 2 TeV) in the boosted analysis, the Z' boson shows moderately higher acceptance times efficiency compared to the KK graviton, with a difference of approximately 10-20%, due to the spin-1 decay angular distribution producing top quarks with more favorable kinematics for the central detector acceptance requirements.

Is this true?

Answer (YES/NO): NO